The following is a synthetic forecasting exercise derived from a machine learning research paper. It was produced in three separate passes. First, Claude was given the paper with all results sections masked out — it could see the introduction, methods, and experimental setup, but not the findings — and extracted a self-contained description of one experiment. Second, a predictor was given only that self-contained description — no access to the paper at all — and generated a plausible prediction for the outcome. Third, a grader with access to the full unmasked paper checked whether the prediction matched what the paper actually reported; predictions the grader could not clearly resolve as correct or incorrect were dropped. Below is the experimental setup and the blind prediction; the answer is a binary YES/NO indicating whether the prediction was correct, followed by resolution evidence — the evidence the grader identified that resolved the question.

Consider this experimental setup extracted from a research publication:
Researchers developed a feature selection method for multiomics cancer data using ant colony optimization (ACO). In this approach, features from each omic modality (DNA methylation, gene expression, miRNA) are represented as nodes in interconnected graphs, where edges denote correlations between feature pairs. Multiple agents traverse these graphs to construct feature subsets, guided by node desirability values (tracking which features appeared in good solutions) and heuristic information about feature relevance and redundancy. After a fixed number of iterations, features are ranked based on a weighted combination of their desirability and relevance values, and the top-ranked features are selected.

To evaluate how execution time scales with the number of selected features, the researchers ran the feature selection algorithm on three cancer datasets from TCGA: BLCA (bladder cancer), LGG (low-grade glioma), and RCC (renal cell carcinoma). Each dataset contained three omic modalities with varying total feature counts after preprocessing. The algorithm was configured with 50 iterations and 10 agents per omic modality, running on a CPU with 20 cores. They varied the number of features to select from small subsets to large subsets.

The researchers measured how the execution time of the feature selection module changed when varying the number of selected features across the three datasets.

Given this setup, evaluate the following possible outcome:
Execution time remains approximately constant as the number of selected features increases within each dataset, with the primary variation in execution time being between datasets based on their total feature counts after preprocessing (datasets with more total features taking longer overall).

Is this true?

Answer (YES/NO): YES